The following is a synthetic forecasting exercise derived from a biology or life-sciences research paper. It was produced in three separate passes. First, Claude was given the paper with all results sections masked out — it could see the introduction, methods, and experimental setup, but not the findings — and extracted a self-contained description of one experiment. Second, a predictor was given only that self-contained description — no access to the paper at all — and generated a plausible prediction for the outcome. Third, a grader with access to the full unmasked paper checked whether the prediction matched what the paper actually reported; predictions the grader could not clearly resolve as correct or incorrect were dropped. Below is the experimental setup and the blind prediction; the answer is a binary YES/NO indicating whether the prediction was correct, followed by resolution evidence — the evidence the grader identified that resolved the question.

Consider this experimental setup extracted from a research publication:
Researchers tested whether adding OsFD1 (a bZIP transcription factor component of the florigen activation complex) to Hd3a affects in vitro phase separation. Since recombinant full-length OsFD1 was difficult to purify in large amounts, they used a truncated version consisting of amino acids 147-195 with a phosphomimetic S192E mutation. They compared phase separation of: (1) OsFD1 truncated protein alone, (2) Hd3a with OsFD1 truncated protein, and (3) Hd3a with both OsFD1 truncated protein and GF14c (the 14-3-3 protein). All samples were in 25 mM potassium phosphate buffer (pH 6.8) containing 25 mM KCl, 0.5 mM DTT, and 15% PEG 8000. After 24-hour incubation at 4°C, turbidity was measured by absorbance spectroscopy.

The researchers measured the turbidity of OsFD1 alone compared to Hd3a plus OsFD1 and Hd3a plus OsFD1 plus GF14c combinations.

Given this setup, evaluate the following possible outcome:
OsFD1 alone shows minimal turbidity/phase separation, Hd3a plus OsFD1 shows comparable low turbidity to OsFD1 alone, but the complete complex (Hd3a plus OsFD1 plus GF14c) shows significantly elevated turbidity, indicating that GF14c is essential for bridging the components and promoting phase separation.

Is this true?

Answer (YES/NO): NO